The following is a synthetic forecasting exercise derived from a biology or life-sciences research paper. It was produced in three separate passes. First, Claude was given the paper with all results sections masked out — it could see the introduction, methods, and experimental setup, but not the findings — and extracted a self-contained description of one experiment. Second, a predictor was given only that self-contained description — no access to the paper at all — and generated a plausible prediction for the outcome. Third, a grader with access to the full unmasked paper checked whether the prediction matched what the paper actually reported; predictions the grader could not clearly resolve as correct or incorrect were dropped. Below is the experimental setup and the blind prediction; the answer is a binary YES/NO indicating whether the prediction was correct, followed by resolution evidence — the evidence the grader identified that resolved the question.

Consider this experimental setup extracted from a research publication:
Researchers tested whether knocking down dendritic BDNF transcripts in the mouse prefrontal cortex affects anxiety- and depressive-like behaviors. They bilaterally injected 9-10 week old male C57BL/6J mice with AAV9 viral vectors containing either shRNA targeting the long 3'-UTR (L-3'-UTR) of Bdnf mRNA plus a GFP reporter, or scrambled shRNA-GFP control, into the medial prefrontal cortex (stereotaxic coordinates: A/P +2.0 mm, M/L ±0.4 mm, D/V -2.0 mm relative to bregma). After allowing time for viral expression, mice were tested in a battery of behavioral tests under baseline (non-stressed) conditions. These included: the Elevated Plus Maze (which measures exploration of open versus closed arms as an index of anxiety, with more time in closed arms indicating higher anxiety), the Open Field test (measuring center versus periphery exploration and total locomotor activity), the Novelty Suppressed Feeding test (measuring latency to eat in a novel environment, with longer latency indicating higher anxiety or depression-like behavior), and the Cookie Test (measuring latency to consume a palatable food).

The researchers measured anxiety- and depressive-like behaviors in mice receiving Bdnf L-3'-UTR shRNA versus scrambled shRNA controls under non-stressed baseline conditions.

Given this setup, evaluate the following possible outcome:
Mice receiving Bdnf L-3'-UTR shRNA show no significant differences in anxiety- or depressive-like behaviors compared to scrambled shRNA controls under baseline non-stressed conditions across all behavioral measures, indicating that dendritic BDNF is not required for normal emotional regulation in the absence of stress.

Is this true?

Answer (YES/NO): YES